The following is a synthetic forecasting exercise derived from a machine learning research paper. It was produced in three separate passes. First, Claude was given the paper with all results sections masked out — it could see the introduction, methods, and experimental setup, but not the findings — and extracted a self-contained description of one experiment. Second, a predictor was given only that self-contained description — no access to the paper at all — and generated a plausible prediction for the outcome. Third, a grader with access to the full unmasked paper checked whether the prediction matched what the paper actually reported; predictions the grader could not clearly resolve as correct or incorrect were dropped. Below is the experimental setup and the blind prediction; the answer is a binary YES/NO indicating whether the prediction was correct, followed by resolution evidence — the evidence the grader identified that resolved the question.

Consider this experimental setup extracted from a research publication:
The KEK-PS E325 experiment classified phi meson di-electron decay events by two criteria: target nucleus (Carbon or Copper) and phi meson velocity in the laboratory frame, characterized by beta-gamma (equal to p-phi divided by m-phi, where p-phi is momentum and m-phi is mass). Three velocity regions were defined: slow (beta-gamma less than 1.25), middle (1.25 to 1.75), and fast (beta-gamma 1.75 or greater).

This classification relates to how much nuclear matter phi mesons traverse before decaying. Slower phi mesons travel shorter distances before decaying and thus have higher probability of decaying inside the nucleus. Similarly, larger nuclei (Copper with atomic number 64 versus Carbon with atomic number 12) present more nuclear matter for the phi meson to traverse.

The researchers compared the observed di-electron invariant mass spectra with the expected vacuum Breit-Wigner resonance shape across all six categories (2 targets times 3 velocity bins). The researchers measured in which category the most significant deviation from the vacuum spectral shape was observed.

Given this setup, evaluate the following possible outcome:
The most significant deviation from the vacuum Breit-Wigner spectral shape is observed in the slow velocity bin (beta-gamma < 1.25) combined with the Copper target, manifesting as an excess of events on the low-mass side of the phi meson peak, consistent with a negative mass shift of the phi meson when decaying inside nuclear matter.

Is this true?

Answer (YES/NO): YES